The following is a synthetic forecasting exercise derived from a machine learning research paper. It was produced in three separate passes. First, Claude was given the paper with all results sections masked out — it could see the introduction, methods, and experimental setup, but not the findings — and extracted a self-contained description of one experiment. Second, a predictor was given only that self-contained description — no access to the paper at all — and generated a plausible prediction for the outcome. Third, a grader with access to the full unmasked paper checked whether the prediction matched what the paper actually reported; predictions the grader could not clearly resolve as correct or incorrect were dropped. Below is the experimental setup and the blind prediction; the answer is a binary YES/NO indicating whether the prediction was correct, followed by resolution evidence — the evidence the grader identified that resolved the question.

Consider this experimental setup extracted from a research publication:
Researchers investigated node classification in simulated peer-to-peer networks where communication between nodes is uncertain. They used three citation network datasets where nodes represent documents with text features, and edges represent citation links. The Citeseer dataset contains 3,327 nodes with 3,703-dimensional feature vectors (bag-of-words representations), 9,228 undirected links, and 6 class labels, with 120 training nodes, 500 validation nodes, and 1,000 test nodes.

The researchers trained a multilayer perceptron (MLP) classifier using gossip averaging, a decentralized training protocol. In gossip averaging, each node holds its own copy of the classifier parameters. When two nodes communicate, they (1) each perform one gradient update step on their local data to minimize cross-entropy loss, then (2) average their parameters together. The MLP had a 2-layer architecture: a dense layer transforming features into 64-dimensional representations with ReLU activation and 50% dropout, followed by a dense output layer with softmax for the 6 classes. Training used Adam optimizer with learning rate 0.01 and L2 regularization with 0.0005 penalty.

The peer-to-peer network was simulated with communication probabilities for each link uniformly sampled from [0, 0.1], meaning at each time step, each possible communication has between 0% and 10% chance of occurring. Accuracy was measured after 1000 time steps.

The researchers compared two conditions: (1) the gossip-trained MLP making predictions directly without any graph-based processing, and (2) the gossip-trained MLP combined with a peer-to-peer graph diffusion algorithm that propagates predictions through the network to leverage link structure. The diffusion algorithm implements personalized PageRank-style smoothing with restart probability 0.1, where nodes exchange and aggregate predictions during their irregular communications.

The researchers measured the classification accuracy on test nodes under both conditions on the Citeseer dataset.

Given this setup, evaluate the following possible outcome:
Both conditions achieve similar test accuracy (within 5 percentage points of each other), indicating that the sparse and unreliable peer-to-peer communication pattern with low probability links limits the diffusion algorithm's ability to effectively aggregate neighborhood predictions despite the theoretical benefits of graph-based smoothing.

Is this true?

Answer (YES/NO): NO